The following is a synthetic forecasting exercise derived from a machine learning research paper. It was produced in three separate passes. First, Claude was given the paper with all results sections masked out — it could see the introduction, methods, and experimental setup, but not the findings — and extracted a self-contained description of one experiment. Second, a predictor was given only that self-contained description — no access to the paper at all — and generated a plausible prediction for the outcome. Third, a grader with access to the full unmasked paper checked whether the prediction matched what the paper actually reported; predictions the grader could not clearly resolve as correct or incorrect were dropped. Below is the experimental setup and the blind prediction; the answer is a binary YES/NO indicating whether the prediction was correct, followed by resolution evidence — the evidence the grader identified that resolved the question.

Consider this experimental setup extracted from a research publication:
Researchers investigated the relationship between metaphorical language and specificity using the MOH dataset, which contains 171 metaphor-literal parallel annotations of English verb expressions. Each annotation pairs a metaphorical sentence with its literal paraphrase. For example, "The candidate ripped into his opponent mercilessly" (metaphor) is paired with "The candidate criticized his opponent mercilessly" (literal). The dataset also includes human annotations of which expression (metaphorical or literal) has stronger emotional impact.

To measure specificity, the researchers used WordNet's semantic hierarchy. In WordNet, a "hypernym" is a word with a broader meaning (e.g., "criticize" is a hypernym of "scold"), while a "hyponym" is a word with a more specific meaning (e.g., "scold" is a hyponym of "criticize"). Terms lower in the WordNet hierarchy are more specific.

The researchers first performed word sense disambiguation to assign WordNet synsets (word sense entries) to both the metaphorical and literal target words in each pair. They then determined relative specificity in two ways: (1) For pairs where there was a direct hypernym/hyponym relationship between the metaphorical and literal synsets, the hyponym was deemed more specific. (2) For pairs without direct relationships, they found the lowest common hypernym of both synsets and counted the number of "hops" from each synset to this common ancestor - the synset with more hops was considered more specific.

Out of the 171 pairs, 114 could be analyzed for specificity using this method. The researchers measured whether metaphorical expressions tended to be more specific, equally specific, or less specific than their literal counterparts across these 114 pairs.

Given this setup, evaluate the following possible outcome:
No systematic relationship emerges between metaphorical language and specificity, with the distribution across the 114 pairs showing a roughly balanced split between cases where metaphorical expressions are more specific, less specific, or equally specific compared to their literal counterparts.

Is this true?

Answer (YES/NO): NO